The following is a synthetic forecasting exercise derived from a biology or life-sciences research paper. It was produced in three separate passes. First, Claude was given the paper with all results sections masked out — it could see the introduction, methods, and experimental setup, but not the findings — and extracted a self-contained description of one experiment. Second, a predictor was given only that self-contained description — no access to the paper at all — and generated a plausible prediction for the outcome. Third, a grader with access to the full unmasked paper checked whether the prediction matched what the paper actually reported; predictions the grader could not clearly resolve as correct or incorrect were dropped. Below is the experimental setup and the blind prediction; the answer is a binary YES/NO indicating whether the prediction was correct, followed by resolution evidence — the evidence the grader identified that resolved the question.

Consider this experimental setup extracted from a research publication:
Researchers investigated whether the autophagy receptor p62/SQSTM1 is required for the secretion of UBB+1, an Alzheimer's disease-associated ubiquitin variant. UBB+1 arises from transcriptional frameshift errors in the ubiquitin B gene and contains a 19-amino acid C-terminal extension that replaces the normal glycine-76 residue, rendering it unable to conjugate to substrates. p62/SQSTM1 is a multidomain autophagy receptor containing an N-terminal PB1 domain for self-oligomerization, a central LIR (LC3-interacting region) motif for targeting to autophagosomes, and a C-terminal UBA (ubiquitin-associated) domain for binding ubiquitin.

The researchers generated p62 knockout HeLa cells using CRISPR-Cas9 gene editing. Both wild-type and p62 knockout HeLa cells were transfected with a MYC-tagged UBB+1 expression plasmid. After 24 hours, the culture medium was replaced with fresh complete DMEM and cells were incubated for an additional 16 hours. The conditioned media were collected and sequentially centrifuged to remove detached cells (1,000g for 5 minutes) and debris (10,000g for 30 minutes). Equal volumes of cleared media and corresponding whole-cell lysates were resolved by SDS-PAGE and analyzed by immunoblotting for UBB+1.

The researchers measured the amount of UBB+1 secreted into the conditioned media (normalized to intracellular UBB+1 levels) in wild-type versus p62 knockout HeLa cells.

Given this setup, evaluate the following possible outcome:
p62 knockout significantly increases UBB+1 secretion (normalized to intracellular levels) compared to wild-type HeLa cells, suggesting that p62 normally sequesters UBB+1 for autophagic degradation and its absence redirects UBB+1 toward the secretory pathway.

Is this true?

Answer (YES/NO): NO